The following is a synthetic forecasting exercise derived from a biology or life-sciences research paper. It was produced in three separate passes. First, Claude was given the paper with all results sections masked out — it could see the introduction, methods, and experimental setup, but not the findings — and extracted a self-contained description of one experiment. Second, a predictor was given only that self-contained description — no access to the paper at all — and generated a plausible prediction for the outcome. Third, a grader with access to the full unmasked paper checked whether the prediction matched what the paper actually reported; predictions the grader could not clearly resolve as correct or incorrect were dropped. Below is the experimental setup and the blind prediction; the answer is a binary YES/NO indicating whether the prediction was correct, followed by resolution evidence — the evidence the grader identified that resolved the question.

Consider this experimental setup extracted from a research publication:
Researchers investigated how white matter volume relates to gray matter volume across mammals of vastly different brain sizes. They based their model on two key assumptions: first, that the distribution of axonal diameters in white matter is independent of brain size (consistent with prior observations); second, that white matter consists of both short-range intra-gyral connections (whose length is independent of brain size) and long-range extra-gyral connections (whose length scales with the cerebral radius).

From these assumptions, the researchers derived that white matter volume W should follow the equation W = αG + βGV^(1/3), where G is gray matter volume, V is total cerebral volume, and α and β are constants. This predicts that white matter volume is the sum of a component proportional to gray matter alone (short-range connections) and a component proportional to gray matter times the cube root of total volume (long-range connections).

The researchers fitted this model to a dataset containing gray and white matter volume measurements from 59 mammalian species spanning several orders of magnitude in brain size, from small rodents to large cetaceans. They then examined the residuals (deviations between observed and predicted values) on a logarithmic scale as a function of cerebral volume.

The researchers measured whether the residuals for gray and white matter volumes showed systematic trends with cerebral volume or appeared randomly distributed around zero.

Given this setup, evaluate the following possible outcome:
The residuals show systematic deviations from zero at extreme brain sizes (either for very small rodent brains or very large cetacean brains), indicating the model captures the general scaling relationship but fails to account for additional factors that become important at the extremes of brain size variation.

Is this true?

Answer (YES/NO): YES